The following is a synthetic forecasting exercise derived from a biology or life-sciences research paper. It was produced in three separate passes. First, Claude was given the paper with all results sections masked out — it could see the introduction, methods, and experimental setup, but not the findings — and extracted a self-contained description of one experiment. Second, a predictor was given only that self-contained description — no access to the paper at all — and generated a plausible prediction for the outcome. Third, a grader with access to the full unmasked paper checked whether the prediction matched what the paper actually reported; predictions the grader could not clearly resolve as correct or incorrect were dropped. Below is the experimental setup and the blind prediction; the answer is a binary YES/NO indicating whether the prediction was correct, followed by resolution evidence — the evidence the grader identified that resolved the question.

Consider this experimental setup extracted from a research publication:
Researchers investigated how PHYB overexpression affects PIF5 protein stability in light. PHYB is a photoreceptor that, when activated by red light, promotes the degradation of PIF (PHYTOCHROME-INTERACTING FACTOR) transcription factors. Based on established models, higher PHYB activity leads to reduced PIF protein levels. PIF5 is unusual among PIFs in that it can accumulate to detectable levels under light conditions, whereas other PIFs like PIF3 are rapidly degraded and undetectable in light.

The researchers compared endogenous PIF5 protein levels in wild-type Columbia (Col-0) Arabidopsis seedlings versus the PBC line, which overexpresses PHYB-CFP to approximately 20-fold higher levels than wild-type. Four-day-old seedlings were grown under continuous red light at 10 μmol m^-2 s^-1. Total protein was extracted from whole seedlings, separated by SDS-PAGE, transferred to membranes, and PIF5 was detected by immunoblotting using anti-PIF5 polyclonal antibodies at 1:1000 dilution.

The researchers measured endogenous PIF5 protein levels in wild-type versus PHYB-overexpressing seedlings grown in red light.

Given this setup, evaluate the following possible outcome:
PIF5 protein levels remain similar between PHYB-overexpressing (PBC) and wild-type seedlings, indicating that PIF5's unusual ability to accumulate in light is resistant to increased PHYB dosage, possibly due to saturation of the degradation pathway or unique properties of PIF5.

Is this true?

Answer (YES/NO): NO